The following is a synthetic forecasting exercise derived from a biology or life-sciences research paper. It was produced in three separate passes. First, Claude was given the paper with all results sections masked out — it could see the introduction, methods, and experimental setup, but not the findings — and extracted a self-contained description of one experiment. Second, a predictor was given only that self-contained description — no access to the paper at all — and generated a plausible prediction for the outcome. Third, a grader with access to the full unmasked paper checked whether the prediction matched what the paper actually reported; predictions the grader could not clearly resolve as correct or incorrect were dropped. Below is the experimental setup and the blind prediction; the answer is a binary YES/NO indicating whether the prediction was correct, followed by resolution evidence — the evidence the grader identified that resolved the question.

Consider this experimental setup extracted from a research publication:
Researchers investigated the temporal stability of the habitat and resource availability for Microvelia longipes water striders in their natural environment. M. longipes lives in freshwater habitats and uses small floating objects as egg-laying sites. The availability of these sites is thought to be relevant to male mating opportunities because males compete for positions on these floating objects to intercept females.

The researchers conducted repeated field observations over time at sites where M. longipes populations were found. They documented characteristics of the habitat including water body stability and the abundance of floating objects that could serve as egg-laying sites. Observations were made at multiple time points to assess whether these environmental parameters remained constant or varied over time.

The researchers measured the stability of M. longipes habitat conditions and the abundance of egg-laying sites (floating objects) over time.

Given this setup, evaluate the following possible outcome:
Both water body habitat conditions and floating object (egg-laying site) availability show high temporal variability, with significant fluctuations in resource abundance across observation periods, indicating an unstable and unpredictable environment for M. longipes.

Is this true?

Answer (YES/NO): YES